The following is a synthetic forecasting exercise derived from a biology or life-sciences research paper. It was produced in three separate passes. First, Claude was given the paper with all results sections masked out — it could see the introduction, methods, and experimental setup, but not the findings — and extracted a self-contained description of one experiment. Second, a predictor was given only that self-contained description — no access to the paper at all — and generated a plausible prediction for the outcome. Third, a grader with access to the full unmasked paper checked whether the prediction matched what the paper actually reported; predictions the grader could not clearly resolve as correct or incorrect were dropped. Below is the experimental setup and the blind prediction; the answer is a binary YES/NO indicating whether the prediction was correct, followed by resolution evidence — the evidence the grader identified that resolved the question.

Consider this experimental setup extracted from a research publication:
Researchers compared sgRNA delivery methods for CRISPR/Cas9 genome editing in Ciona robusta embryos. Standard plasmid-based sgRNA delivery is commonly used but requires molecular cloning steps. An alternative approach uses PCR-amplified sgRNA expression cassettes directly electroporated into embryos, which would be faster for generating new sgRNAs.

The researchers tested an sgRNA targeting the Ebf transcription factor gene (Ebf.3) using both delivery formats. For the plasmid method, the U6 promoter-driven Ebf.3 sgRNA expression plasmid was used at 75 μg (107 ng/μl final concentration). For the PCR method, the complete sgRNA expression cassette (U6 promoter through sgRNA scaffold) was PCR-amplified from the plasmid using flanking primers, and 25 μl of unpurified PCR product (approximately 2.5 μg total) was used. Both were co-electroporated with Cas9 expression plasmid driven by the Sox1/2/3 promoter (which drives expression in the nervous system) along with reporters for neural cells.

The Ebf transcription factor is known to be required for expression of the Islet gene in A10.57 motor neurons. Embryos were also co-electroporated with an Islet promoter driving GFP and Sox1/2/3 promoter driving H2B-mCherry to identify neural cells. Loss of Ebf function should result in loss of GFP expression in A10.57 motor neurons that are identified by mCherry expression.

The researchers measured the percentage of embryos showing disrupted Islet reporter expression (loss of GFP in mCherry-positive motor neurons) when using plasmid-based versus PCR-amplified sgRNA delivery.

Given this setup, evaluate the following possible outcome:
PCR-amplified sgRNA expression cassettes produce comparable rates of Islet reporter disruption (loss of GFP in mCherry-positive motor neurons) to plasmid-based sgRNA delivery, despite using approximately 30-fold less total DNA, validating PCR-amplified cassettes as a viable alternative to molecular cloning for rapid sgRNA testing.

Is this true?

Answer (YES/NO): NO